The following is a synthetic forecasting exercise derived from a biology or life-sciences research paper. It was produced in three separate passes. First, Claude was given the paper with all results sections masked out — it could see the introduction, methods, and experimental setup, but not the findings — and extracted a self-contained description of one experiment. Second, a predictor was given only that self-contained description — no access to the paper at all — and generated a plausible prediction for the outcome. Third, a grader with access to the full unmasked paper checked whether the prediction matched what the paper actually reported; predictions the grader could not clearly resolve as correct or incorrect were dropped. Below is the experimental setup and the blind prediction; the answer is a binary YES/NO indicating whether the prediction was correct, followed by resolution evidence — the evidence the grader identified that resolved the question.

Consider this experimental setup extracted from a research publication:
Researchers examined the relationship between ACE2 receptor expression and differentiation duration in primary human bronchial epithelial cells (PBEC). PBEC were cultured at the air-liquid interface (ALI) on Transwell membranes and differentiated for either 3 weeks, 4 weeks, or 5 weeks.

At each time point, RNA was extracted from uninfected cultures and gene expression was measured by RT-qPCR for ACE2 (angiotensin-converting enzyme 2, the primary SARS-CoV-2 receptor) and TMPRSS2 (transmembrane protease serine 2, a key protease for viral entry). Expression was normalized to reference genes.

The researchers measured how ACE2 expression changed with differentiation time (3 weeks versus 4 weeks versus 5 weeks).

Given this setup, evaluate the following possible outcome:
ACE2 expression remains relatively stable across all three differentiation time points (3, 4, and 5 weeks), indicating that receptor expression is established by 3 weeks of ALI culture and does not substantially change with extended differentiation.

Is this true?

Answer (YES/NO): YES